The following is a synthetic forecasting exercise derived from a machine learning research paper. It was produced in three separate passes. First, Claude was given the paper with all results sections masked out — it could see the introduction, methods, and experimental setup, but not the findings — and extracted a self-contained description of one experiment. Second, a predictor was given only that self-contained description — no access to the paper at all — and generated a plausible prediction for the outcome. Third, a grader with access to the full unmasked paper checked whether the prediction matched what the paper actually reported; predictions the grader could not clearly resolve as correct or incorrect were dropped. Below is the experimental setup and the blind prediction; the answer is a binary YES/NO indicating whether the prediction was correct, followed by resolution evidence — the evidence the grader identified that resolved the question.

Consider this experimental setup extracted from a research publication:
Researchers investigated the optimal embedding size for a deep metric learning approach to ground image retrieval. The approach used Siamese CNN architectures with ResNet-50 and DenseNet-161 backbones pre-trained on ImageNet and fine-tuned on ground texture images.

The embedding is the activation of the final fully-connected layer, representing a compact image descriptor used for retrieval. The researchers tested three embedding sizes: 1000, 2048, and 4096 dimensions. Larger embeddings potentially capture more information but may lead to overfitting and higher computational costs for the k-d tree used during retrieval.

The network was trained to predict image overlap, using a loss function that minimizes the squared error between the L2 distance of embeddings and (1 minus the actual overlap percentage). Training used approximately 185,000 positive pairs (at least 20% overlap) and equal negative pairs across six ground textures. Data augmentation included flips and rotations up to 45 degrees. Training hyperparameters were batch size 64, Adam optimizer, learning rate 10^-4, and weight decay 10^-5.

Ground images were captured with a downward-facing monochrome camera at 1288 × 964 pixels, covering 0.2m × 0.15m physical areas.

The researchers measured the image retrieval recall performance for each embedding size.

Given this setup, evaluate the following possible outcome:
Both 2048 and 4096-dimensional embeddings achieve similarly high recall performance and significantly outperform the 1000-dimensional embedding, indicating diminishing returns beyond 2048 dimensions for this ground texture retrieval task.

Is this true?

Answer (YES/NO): NO